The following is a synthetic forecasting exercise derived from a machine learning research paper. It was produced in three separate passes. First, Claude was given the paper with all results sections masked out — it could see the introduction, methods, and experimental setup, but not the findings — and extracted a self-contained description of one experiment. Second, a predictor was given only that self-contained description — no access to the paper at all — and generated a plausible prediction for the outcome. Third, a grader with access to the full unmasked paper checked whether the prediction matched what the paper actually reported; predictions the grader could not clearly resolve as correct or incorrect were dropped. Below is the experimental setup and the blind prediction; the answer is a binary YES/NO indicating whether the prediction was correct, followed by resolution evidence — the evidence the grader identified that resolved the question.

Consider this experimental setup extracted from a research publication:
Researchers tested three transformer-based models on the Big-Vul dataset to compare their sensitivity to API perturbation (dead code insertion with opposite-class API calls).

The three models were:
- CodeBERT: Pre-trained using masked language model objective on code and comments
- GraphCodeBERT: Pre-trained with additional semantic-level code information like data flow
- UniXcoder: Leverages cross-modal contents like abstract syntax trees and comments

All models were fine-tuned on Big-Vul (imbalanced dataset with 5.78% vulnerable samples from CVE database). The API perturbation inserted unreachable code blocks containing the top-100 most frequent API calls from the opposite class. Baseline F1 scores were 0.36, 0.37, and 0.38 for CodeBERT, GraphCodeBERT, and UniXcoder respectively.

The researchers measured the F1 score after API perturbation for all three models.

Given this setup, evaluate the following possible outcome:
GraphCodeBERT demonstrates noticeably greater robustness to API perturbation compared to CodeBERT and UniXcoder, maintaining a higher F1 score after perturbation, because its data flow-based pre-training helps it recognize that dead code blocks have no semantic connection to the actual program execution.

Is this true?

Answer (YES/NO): NO